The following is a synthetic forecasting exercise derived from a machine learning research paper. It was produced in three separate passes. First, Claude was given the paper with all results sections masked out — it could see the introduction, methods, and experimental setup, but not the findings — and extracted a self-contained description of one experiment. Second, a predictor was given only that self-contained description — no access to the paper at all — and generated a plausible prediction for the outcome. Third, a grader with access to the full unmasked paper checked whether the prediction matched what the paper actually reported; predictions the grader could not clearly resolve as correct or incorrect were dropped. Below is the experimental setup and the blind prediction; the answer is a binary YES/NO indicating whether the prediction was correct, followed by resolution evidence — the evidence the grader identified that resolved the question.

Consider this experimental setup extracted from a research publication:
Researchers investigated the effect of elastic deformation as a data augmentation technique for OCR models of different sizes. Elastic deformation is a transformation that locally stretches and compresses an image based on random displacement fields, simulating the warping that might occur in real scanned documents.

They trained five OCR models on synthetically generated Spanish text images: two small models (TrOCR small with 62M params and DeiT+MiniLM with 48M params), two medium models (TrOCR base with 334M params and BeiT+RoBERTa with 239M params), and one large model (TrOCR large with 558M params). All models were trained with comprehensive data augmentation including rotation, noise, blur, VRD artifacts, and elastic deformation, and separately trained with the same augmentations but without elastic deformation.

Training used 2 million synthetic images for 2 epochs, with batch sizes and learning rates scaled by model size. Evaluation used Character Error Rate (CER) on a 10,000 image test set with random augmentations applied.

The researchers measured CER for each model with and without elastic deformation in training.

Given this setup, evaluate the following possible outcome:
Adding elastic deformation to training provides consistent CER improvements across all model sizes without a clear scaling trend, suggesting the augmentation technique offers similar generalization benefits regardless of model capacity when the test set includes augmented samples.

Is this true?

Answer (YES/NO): NO